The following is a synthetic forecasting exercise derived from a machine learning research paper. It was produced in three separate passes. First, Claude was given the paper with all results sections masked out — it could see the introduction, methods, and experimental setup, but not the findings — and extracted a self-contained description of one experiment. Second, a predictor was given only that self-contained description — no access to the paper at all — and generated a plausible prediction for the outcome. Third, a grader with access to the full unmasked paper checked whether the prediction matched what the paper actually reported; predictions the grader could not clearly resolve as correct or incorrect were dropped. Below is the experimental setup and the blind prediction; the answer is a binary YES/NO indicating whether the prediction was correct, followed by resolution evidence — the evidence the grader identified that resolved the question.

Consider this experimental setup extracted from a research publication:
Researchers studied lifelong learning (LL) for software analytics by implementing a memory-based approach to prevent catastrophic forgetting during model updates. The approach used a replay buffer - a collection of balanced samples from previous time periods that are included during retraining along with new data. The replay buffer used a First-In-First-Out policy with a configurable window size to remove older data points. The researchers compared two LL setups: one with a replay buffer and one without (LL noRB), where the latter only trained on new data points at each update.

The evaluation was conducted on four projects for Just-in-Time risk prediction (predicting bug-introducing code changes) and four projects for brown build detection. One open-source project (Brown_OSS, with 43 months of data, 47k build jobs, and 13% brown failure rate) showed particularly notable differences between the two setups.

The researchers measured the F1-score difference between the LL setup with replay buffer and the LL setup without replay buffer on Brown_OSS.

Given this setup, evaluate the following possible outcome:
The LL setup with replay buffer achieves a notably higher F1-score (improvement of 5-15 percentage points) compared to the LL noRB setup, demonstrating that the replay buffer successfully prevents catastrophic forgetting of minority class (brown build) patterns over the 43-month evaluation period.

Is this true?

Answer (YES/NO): NO